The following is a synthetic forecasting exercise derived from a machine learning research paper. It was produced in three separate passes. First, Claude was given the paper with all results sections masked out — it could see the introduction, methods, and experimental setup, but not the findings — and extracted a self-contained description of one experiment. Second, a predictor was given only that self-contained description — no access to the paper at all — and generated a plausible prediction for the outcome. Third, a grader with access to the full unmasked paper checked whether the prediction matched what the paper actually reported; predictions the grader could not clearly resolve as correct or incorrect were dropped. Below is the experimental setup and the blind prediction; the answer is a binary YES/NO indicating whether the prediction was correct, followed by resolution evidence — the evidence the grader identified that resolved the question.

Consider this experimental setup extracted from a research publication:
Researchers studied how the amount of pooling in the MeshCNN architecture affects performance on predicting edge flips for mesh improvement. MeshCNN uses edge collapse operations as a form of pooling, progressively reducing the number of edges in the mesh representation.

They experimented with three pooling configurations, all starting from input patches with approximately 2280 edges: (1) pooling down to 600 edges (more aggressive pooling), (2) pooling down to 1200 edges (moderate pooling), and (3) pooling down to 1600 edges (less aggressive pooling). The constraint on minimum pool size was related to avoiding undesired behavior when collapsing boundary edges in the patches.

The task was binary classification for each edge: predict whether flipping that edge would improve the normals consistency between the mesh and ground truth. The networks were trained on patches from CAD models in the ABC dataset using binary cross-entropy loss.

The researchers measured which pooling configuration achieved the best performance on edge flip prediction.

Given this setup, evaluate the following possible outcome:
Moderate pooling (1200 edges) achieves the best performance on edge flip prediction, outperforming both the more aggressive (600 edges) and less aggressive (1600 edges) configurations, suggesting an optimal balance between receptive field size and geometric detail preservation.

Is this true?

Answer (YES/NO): YES